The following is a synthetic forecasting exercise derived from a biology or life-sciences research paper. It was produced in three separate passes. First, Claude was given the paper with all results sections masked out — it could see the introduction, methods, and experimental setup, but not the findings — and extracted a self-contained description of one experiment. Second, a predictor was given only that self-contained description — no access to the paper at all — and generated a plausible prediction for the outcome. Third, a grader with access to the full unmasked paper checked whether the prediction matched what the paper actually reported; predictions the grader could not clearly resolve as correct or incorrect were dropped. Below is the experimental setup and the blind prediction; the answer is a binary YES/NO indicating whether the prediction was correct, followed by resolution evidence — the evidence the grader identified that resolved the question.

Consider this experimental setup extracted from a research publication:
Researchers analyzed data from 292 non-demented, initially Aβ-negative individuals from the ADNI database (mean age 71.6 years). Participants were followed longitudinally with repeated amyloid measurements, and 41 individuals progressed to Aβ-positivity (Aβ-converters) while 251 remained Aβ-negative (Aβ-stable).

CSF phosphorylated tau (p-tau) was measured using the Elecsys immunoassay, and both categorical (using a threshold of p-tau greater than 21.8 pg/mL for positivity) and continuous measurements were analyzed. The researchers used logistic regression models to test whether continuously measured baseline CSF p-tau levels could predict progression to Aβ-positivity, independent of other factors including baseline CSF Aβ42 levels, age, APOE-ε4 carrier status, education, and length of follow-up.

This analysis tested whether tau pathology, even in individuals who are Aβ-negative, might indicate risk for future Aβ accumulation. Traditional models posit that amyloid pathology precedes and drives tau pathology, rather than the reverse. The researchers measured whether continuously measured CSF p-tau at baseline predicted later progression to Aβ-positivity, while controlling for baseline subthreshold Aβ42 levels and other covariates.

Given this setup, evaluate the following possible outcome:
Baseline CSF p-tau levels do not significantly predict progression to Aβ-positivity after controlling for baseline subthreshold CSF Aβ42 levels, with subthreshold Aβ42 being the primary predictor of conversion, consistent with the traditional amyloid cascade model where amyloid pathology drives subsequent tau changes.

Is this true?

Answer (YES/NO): NO